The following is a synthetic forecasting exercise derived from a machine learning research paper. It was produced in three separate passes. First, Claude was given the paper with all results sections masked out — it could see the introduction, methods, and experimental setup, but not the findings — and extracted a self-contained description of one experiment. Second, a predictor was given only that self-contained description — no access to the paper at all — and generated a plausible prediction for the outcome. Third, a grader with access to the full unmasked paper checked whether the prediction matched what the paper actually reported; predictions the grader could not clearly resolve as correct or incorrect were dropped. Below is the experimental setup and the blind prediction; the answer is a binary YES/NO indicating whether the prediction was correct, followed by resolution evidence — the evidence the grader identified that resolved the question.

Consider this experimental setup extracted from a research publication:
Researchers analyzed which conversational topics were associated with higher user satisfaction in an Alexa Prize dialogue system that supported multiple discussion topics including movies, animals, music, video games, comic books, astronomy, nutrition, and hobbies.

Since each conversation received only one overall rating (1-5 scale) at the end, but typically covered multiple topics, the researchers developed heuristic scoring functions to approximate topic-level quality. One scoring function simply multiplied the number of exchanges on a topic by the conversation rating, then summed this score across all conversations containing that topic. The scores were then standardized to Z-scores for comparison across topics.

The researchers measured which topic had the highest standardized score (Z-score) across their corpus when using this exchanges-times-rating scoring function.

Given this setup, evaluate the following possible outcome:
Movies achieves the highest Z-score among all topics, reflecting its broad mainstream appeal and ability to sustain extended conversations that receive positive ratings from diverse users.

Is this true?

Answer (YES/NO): YES